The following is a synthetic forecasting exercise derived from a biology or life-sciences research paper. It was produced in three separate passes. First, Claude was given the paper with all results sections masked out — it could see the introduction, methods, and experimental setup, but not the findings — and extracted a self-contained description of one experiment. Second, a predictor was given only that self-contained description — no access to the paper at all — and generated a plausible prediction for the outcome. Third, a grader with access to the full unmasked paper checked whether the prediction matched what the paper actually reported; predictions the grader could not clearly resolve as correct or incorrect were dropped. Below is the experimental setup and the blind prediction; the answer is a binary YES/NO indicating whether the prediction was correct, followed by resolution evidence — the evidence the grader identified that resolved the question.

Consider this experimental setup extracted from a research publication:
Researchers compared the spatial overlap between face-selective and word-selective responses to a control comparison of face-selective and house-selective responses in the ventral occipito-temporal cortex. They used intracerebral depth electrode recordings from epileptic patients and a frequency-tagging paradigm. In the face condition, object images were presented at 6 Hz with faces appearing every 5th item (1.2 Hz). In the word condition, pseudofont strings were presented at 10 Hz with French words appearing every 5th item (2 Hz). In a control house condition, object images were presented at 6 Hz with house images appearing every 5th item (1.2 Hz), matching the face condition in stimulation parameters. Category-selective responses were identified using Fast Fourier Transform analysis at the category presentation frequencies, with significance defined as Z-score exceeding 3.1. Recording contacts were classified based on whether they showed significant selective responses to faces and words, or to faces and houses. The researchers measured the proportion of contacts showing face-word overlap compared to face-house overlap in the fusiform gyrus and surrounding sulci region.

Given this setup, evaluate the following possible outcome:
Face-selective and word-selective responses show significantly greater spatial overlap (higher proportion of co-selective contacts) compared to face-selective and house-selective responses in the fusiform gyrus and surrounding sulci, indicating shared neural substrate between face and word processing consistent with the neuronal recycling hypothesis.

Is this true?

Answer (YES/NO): NO